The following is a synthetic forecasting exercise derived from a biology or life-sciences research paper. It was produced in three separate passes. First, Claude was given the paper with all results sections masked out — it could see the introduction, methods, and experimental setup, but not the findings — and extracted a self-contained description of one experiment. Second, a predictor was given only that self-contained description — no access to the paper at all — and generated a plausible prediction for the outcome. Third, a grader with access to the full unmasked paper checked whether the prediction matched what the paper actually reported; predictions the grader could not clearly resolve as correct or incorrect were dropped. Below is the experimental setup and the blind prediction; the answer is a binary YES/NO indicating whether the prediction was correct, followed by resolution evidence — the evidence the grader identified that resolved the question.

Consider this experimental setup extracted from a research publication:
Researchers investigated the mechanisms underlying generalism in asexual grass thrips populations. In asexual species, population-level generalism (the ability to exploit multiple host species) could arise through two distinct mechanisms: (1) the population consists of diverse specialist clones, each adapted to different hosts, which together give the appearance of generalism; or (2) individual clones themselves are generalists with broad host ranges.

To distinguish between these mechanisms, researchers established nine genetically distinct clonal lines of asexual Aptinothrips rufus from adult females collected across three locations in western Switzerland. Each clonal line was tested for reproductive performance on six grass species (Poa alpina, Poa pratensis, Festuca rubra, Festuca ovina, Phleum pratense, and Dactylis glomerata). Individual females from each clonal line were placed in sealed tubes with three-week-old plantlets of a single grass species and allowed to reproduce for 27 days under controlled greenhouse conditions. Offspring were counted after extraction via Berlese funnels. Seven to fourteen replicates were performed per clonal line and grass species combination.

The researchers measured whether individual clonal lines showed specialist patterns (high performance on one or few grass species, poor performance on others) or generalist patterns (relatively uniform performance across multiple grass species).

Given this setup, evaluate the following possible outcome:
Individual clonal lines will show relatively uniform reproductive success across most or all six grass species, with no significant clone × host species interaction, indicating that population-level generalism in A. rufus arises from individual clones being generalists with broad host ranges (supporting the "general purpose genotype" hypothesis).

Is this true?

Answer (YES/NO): NO